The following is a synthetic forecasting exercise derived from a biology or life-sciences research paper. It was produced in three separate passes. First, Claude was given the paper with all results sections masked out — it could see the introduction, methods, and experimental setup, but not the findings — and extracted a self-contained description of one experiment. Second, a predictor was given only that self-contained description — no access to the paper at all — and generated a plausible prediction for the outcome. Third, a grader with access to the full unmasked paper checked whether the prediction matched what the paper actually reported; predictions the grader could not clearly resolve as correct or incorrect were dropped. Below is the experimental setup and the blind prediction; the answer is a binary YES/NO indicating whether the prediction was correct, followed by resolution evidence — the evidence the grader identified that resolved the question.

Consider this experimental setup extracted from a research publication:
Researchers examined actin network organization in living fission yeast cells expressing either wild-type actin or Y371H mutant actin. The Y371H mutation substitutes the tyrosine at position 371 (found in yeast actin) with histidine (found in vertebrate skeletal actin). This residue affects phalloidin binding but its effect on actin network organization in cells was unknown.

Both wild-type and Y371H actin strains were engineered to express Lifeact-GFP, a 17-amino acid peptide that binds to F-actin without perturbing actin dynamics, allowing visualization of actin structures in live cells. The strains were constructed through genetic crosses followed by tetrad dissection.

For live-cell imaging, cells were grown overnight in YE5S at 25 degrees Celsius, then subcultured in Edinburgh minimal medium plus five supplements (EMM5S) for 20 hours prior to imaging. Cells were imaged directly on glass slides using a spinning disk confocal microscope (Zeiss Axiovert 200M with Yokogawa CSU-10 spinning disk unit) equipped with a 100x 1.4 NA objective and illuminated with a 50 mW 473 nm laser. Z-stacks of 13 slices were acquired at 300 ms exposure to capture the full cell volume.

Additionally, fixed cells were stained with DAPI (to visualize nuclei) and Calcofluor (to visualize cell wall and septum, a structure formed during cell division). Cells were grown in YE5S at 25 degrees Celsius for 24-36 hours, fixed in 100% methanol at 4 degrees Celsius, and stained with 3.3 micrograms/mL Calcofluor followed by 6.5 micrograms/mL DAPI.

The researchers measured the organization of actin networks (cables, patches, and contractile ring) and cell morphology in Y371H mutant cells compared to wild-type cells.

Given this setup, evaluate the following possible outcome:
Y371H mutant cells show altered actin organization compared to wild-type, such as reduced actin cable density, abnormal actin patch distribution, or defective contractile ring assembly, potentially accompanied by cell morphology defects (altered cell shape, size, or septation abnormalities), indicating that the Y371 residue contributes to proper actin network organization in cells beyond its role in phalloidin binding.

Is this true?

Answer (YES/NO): NO